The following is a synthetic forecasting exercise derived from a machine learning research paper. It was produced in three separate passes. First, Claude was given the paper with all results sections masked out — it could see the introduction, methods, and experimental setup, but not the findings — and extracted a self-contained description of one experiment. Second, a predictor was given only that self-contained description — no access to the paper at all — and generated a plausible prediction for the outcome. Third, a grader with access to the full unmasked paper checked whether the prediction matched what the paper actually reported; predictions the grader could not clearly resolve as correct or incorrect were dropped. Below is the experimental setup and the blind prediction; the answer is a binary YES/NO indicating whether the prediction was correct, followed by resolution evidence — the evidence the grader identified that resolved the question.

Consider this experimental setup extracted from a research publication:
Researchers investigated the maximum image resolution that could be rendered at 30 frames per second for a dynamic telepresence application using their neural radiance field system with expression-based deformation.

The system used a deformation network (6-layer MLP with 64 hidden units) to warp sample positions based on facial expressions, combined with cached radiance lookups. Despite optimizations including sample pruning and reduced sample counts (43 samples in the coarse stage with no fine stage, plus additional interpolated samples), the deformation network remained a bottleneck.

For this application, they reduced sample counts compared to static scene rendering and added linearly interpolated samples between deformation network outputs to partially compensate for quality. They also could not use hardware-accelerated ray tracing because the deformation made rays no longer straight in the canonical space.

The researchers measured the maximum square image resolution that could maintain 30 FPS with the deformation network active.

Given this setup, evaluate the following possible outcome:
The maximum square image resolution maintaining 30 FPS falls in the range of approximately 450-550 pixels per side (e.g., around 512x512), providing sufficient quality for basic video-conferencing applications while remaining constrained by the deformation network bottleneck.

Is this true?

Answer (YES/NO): NO